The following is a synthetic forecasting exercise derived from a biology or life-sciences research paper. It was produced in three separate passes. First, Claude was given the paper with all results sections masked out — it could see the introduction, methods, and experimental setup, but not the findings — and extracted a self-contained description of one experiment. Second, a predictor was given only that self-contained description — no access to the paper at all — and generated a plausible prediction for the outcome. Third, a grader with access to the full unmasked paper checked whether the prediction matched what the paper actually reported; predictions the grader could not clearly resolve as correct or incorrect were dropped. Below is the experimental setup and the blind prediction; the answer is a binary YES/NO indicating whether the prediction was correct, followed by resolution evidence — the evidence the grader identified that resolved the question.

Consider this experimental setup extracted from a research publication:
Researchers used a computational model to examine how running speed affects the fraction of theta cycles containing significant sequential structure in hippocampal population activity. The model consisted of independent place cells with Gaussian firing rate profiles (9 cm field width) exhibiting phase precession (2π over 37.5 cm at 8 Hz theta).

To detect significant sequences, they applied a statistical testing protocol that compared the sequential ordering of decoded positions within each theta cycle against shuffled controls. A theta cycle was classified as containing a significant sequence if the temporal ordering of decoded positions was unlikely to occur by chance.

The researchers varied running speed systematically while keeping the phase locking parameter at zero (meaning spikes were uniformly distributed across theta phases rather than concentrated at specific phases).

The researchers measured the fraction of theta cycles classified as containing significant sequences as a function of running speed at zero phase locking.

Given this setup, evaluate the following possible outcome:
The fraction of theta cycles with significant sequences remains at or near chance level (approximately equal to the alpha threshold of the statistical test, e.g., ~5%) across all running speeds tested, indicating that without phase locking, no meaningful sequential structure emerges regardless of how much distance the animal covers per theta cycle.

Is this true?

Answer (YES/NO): NO